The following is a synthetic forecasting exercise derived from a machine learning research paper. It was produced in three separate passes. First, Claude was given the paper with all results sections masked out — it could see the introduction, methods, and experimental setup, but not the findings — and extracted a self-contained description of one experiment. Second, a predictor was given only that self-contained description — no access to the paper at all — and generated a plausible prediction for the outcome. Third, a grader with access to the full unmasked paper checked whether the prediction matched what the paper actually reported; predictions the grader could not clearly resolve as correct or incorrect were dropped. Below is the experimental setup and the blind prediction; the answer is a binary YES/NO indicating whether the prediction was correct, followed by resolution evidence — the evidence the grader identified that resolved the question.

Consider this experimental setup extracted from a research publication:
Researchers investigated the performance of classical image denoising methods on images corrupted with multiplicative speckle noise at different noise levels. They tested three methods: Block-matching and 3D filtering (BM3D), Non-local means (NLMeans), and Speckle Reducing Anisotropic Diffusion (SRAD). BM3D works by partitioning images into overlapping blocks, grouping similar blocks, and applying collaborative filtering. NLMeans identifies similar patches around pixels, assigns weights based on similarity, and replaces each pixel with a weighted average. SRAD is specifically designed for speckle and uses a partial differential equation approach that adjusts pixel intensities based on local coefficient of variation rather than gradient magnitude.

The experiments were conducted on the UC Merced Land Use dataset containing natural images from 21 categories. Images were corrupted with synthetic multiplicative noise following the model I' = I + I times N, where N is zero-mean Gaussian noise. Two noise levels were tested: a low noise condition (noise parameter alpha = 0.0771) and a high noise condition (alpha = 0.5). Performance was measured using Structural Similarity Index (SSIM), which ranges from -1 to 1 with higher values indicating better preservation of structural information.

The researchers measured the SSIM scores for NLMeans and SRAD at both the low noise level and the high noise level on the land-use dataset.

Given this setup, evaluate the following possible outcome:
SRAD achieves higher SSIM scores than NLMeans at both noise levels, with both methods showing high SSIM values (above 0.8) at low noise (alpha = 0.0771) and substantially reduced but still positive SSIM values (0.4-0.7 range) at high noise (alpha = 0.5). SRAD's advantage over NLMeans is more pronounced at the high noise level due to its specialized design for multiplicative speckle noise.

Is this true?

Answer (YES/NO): NO